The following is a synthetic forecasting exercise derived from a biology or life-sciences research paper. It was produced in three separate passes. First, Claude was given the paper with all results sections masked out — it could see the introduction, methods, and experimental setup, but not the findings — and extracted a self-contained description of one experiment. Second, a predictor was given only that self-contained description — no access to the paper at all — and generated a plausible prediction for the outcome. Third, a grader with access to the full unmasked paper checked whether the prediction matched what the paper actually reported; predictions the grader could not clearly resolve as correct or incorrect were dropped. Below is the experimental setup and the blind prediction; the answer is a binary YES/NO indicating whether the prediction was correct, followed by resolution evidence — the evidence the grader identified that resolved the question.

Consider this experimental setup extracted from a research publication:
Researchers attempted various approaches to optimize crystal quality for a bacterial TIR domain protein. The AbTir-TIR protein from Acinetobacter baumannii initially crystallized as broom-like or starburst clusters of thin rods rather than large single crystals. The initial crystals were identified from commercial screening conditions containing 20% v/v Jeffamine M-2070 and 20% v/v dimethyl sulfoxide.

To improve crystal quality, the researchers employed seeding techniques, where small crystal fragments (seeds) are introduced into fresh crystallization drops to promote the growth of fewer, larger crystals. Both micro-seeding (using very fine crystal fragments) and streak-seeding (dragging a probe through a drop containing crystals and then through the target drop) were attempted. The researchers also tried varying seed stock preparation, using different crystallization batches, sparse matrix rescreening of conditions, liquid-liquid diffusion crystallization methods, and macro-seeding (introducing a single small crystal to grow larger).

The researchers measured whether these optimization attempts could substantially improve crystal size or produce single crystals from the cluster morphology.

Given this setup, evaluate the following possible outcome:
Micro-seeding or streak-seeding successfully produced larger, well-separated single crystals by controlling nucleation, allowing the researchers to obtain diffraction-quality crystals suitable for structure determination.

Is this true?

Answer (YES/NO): NO